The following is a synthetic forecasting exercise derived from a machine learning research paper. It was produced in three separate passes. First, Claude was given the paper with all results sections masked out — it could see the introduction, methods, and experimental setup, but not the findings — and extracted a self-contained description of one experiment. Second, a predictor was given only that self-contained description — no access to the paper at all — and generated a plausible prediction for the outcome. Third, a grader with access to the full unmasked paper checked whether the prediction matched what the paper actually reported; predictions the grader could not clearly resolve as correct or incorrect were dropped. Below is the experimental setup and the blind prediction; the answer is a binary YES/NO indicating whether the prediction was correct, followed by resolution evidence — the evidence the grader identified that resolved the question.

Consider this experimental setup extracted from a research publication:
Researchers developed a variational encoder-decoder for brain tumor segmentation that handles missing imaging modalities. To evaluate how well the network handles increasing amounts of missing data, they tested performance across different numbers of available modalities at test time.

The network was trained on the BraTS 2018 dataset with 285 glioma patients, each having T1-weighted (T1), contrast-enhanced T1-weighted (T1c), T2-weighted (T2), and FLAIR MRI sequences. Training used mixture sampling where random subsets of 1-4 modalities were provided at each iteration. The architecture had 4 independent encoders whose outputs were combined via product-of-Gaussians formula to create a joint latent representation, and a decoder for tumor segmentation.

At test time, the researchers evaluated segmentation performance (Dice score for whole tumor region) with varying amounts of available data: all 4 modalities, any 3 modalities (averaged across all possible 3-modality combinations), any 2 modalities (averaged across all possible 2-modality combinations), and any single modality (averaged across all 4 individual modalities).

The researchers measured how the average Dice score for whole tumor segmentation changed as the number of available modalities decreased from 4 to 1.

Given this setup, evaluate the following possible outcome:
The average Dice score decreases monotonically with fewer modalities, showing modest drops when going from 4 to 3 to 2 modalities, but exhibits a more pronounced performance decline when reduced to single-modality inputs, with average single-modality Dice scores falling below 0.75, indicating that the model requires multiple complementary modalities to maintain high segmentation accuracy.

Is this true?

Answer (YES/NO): YES